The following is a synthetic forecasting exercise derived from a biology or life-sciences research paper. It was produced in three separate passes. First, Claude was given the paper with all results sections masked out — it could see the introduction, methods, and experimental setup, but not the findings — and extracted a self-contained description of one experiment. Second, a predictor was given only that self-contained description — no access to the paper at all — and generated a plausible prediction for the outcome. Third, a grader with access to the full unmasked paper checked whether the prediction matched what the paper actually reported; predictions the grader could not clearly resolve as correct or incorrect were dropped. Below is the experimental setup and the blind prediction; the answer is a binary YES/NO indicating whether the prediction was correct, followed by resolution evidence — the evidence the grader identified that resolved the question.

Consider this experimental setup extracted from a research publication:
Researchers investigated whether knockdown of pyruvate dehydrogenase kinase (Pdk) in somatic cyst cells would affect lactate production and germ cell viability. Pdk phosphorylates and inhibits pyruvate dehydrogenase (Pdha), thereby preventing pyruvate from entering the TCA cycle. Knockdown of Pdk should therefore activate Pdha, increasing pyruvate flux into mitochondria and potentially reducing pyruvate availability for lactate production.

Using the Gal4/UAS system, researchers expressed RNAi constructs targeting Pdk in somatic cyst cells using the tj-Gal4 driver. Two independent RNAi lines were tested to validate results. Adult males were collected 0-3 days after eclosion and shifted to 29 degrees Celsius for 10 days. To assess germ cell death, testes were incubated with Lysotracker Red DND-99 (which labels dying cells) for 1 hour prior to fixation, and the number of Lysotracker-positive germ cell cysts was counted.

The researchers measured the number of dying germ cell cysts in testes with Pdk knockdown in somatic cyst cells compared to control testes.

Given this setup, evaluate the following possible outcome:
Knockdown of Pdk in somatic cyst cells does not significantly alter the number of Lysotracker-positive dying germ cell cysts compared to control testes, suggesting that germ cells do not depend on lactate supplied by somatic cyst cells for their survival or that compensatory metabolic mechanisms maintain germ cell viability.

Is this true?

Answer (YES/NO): NO